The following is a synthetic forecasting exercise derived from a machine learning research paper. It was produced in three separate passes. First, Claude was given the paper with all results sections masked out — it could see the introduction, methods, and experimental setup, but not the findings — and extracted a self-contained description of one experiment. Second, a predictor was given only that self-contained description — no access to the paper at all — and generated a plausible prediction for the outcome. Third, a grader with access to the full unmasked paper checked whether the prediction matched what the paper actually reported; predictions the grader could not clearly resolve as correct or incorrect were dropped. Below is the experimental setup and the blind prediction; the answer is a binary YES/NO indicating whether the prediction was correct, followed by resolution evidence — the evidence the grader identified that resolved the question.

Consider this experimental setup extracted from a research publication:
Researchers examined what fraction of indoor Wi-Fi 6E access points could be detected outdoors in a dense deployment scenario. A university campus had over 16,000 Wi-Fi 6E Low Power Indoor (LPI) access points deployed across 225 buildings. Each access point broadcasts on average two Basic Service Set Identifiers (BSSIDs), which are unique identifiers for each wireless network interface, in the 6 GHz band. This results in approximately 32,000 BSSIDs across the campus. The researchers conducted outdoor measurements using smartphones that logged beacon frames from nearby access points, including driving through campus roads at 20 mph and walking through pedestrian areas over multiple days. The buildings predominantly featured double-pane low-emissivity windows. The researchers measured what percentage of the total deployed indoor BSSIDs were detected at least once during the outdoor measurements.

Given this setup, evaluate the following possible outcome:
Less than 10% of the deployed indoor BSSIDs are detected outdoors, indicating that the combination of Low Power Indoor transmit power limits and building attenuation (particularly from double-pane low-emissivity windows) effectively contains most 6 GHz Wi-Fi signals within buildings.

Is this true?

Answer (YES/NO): YES